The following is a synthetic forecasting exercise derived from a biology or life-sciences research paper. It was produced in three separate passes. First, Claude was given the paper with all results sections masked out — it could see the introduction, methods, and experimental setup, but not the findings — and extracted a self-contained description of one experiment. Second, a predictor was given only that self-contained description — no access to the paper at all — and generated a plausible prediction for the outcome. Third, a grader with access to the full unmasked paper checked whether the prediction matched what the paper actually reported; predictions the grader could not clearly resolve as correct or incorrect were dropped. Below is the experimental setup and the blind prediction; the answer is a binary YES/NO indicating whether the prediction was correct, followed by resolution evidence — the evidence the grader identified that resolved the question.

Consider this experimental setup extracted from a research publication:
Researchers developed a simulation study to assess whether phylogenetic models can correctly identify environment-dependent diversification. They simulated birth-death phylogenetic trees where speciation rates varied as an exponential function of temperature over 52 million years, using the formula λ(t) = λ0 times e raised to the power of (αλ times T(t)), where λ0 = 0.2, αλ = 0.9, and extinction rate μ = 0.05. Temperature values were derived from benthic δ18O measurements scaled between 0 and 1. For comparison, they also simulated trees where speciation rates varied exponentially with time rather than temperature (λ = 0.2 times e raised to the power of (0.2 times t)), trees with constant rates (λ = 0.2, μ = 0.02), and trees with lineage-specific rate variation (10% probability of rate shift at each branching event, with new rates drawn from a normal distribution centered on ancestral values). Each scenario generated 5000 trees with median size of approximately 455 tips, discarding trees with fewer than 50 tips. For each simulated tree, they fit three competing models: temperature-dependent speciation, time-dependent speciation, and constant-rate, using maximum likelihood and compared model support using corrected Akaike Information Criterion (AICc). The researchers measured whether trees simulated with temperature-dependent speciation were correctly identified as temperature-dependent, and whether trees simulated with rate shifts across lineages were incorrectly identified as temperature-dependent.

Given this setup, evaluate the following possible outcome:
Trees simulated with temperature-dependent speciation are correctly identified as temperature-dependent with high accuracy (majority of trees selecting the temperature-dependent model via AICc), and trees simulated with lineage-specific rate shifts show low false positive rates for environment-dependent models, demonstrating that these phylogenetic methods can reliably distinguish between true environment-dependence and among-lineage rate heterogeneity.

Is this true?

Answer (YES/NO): YES